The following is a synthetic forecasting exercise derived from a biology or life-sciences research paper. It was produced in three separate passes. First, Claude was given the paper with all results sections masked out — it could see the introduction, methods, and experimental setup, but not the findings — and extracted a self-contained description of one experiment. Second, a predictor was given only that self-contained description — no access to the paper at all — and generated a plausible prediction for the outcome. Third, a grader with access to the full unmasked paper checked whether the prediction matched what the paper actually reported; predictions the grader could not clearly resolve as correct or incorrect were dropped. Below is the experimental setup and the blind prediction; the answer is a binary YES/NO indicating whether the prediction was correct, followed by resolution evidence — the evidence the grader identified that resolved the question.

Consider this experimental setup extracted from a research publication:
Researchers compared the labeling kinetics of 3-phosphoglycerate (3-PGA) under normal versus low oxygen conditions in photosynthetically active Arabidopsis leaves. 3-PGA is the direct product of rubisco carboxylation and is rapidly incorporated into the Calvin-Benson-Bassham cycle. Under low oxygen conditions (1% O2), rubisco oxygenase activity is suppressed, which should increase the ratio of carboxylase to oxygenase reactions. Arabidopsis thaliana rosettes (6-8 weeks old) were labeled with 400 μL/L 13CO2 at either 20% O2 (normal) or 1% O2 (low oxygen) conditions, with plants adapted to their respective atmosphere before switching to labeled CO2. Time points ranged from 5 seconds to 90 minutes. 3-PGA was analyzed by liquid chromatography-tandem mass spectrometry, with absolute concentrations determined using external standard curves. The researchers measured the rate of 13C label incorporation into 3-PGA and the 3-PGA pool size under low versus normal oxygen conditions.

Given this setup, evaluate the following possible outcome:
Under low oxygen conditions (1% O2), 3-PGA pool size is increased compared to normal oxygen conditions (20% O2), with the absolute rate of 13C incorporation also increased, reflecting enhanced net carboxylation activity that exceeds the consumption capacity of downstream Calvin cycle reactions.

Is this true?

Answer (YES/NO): YES